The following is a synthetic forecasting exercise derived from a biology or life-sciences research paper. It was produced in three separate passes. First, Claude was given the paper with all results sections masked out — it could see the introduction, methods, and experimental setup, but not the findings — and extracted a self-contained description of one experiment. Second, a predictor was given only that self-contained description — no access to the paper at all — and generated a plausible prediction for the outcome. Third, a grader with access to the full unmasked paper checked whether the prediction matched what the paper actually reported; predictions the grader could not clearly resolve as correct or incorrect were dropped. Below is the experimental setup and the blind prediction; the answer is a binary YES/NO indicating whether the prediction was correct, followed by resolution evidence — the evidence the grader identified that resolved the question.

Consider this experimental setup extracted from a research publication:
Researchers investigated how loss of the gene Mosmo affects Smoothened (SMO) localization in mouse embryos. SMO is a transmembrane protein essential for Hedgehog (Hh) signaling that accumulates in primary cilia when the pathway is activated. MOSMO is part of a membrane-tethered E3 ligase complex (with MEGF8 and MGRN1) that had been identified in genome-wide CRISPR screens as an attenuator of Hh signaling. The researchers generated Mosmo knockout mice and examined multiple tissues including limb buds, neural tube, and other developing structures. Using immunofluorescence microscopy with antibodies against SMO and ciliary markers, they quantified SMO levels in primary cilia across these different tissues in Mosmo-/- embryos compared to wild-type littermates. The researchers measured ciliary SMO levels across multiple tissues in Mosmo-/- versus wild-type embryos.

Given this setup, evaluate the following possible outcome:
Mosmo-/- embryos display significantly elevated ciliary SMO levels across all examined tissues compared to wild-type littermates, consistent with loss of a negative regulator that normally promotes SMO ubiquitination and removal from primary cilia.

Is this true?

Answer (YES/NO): YES